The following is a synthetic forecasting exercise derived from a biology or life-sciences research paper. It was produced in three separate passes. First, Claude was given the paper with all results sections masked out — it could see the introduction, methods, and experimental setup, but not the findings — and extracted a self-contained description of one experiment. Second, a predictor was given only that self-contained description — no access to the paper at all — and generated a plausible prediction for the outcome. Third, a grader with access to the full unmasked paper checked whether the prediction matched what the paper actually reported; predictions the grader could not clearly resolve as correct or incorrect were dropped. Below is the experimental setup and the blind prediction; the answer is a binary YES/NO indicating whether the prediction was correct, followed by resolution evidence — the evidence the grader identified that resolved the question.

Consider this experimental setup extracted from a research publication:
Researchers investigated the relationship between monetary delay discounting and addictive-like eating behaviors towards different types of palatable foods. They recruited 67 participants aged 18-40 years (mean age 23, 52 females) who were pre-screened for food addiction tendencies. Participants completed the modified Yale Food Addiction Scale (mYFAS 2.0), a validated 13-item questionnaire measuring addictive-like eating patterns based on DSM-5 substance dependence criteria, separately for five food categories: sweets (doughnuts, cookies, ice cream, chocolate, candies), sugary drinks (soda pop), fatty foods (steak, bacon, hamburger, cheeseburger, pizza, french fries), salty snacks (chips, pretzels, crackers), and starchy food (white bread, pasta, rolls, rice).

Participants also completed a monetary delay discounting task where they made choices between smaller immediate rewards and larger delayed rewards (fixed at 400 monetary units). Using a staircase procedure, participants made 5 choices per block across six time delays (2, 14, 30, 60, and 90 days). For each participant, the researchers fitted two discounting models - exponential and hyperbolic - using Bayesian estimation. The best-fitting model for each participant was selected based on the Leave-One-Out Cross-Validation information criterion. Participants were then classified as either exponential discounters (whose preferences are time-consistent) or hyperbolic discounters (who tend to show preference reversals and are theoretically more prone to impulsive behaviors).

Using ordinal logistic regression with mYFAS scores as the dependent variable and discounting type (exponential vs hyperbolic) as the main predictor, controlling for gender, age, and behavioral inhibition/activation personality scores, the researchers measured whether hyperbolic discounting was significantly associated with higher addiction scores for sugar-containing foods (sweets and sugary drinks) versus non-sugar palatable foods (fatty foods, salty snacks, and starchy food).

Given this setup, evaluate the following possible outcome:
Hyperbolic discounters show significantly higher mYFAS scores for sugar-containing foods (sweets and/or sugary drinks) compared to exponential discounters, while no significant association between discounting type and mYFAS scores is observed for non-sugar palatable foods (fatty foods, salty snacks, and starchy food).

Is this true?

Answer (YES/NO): YES